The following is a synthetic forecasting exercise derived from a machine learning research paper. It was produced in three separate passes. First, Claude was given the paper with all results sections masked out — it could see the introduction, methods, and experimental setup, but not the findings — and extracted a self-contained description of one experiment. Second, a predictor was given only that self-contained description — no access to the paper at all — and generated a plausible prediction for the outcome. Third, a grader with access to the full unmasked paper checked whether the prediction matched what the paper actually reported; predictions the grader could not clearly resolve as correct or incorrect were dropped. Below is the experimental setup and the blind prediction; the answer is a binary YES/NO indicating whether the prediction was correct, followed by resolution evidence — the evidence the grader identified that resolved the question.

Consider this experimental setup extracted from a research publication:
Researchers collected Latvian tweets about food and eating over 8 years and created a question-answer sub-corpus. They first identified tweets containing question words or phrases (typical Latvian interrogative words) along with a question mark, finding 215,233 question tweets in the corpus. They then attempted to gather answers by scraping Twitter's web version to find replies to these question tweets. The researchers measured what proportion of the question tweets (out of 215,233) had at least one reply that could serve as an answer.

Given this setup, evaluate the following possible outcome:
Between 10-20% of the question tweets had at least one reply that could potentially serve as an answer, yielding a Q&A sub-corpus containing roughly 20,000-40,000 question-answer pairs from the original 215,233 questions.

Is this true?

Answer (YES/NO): NO